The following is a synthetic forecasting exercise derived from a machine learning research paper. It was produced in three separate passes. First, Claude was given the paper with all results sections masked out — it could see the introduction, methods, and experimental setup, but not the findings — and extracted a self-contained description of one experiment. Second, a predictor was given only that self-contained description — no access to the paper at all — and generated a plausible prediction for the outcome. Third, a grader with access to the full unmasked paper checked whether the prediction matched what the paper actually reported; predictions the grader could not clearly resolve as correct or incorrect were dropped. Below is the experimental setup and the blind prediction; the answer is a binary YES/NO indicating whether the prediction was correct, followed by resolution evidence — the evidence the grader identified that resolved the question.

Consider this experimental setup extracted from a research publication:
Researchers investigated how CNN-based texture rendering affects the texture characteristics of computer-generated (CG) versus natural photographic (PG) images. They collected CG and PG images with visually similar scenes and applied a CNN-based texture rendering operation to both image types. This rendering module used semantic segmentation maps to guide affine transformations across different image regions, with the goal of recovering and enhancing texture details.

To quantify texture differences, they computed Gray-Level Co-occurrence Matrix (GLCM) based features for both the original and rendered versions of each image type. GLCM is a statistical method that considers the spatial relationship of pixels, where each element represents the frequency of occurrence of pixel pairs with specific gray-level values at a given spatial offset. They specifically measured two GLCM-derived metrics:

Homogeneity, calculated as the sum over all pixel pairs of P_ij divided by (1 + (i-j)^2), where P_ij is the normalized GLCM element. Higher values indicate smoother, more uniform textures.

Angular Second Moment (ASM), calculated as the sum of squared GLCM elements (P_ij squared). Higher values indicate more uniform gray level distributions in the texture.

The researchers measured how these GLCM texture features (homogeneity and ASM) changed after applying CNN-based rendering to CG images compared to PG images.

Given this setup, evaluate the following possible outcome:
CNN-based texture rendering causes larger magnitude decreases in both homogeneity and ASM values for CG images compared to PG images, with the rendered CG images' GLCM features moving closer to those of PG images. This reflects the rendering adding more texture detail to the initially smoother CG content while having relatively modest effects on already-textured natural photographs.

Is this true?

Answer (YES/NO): NO